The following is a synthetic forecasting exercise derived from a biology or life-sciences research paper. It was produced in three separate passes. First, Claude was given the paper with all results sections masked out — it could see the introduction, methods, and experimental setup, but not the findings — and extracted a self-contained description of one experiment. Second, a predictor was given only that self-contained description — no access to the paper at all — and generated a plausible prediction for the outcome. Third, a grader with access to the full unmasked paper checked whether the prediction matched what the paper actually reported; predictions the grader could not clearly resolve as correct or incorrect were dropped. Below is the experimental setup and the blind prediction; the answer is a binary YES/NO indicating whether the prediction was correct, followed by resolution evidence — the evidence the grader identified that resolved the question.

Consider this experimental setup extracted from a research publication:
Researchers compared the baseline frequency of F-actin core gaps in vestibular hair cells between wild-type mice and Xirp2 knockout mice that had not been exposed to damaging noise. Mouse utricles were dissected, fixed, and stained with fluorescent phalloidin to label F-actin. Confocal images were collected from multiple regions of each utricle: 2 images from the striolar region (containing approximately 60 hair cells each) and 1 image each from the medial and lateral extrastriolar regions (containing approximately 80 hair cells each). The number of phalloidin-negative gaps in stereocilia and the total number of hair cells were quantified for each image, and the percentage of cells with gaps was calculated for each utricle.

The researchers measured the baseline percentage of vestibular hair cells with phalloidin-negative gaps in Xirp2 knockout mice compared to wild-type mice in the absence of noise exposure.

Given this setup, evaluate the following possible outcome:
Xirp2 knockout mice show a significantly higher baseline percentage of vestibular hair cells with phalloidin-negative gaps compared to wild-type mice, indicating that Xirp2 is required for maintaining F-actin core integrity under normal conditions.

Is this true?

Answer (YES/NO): YES